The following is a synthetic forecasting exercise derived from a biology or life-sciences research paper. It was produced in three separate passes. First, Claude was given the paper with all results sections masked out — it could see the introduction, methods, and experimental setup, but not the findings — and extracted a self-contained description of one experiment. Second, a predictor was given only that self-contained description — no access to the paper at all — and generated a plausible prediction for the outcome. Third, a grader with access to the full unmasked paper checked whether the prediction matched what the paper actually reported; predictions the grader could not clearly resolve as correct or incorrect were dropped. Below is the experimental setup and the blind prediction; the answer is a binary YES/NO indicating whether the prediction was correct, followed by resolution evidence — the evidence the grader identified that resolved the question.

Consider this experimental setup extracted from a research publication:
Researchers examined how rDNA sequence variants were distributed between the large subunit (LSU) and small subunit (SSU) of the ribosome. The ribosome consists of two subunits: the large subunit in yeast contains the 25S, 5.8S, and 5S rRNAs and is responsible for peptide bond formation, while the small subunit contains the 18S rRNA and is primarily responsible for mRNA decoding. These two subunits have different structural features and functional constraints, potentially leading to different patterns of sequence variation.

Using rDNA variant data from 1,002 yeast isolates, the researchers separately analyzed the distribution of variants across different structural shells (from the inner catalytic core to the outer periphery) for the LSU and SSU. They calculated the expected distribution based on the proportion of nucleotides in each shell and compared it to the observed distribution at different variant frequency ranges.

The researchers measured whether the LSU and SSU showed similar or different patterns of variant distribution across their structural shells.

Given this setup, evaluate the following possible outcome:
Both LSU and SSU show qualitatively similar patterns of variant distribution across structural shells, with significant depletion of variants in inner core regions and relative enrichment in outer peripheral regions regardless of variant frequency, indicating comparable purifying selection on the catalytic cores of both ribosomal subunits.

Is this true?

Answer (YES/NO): YES